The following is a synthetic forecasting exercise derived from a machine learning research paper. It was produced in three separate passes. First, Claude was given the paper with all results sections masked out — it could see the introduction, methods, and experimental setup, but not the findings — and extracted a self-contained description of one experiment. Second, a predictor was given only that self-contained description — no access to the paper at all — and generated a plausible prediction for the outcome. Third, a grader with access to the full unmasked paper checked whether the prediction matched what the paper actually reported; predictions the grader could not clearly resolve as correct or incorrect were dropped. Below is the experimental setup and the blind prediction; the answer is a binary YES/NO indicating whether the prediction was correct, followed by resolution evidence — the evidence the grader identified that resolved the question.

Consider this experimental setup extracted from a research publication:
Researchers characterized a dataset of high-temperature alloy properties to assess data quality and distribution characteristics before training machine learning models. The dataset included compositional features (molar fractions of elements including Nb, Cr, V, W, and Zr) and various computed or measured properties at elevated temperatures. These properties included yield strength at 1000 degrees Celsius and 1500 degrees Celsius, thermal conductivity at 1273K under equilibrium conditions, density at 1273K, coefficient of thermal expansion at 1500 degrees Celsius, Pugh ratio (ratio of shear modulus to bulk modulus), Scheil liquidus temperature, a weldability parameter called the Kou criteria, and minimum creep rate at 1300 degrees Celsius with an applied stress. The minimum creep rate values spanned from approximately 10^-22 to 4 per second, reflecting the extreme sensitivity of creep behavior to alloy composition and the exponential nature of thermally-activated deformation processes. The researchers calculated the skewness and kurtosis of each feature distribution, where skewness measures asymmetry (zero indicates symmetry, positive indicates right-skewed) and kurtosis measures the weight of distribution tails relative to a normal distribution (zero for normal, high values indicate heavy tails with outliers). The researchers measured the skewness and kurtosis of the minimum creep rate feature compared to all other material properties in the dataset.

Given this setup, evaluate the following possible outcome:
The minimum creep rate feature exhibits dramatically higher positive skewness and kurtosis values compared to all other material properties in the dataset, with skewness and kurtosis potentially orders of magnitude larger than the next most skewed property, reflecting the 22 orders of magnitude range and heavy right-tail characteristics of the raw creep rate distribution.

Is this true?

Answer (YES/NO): YES